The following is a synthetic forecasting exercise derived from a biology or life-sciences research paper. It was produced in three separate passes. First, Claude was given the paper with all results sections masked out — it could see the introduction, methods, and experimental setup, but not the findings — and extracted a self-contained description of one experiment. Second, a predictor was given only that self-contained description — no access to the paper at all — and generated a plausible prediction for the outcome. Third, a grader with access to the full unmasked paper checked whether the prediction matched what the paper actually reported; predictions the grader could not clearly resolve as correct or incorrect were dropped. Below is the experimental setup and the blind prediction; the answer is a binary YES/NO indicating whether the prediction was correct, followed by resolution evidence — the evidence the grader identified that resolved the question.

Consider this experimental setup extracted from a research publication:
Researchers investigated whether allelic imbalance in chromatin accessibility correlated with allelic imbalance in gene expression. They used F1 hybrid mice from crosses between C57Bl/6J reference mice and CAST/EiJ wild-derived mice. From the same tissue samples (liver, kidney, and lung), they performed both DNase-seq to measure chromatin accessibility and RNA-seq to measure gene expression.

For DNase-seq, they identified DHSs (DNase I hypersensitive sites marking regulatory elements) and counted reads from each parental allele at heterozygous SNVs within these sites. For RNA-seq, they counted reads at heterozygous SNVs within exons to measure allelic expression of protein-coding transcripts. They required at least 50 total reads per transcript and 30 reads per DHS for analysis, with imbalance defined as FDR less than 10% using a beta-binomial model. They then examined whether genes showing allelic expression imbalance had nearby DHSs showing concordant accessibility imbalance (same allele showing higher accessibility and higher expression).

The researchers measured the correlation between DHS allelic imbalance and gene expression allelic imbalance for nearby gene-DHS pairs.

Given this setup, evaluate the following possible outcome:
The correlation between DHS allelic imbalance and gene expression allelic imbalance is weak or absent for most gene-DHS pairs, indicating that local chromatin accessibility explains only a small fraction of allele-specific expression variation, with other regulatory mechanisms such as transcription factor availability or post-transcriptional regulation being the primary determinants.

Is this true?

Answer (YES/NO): NO